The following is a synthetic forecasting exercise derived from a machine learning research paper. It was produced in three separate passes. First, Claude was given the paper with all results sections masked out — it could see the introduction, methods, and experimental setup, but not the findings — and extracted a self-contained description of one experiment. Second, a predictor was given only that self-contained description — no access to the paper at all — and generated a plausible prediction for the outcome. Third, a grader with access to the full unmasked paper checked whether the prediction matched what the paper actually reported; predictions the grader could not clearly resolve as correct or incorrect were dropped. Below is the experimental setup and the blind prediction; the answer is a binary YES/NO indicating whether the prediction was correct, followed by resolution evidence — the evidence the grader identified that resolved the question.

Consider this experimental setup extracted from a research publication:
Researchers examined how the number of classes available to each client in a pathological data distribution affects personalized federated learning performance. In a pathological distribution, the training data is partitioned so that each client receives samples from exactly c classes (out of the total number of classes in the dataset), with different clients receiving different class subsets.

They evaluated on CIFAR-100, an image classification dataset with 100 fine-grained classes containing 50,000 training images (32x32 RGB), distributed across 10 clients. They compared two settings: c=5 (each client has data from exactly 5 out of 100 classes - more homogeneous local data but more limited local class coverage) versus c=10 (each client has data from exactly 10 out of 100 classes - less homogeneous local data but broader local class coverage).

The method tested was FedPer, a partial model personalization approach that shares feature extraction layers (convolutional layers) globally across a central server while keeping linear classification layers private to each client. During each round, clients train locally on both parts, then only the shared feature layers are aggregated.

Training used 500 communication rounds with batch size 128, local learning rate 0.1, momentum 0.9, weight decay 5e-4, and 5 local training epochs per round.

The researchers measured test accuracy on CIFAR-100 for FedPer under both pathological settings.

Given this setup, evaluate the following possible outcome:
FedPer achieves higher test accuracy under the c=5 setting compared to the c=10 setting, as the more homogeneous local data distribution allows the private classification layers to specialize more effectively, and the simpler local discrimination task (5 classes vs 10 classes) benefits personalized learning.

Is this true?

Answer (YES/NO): YES